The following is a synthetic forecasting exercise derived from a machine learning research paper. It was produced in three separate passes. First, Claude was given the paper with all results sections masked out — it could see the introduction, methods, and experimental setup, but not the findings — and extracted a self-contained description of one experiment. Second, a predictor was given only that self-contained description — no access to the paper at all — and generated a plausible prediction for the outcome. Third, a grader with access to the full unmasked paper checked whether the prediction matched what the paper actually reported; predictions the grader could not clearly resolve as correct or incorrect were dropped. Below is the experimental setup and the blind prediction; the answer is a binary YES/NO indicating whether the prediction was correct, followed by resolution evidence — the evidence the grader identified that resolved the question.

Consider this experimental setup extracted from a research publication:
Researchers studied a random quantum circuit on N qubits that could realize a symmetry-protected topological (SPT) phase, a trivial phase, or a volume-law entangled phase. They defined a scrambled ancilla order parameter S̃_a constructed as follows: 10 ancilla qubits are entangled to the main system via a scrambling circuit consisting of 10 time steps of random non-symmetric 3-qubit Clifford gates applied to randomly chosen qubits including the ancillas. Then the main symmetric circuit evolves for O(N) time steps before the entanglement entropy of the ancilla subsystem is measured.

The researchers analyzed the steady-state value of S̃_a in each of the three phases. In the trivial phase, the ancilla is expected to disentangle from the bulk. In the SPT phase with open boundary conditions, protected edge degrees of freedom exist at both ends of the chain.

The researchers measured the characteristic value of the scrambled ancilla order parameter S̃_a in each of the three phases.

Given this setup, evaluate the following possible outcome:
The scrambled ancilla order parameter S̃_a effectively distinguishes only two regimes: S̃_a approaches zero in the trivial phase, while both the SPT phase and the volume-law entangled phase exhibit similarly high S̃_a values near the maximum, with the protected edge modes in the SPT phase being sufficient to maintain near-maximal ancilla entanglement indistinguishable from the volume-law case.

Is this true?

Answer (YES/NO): NO